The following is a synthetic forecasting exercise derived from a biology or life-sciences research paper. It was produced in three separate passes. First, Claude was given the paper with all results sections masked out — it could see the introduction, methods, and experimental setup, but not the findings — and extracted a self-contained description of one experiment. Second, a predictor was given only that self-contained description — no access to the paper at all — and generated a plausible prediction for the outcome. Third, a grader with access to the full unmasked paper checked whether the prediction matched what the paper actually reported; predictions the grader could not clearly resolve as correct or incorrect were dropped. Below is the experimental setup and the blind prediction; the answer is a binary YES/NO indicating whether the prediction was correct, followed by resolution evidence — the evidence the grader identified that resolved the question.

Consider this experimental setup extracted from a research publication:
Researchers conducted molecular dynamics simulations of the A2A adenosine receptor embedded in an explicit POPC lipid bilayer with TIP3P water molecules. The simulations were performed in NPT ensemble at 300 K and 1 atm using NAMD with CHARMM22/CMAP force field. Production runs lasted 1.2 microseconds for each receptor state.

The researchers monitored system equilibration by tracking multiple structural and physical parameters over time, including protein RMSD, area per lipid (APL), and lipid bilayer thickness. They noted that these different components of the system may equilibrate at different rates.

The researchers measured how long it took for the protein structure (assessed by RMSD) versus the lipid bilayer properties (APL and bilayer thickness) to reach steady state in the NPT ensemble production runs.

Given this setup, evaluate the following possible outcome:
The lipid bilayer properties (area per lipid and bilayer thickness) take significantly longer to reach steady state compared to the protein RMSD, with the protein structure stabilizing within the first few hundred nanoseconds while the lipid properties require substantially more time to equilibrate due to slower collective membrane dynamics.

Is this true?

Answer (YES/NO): YES